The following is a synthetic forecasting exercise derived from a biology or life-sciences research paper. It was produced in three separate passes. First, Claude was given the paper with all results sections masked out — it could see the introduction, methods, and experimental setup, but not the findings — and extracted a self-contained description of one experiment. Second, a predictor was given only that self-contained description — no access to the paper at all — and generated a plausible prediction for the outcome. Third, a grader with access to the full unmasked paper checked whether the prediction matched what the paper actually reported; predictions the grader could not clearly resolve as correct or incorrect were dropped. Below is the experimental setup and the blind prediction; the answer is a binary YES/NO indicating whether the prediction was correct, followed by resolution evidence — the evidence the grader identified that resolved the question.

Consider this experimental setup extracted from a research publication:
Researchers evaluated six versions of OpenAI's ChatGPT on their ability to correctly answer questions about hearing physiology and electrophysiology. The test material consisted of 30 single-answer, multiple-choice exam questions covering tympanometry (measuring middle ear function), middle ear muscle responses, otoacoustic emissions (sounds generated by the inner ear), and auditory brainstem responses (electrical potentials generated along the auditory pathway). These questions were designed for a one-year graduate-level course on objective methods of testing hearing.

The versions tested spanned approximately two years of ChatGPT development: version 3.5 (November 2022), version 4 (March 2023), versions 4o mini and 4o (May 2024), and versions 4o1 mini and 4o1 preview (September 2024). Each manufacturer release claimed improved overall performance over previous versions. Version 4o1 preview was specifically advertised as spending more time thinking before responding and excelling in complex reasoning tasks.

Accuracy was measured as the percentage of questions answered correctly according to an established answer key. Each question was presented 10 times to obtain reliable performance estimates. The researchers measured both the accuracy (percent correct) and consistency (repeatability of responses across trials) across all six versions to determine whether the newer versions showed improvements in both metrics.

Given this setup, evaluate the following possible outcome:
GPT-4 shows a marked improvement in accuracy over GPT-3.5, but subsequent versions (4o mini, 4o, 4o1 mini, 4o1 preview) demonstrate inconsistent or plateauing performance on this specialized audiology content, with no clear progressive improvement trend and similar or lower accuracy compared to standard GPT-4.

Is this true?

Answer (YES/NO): NO